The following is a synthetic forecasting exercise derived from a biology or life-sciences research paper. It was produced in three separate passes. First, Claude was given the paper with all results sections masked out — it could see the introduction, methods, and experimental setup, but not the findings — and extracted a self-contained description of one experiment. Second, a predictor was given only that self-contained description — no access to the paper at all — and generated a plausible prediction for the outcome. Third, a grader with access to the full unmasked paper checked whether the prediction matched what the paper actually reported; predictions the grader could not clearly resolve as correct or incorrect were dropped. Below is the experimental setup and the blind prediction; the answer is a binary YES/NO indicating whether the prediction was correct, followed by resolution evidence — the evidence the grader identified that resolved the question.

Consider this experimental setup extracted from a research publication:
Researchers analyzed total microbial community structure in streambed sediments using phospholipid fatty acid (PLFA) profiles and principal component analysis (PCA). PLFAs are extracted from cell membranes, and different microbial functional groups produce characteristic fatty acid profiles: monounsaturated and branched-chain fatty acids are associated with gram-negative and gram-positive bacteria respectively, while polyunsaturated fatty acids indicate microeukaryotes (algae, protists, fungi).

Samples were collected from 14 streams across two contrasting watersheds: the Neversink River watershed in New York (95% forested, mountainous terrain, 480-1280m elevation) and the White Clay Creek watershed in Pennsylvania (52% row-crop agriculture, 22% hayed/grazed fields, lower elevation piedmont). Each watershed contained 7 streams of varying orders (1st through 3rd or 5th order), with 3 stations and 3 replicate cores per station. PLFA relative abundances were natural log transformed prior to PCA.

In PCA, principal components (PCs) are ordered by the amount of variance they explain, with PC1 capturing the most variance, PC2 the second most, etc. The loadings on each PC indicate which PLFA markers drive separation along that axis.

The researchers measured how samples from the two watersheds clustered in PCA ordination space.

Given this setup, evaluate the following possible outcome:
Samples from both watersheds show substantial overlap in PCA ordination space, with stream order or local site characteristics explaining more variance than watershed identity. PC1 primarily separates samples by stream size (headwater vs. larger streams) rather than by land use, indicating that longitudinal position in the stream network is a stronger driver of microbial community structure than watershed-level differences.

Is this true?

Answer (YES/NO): NO